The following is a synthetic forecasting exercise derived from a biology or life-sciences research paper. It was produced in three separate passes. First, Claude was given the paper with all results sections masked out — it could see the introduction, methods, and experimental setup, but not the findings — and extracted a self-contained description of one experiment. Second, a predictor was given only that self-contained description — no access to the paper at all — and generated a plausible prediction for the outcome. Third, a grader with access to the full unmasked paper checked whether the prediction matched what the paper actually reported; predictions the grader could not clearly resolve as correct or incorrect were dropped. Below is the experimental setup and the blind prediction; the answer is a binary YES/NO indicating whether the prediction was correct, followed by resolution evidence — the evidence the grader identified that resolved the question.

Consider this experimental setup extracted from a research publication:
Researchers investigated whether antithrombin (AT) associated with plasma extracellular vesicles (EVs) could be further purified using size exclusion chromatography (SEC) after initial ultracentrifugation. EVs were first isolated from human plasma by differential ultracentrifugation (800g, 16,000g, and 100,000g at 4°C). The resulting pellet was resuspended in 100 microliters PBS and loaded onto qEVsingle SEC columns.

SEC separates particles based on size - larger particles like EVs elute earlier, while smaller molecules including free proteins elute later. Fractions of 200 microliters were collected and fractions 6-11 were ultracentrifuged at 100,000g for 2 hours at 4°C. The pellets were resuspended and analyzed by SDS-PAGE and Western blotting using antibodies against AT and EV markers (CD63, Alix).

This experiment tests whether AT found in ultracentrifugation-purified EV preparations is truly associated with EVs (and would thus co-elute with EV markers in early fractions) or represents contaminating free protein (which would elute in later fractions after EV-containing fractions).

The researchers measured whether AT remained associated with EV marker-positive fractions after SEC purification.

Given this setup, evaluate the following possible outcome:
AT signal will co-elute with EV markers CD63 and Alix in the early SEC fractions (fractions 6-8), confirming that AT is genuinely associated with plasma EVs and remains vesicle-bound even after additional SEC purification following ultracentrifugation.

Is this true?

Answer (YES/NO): YES